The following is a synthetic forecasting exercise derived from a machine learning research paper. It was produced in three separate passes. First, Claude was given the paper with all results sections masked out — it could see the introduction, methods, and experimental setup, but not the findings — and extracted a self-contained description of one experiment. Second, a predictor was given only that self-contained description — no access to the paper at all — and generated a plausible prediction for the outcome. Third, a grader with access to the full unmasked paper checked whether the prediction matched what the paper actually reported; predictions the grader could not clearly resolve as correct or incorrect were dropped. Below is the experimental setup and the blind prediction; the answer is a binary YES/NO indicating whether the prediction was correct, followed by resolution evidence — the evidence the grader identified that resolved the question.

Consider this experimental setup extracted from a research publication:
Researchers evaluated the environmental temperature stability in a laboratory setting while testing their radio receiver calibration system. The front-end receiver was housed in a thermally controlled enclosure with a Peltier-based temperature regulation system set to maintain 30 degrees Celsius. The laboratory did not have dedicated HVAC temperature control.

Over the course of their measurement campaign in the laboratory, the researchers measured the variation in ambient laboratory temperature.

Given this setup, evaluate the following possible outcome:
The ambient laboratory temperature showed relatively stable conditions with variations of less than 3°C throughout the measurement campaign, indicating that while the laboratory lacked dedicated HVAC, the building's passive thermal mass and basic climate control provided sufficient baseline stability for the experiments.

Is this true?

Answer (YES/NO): NO